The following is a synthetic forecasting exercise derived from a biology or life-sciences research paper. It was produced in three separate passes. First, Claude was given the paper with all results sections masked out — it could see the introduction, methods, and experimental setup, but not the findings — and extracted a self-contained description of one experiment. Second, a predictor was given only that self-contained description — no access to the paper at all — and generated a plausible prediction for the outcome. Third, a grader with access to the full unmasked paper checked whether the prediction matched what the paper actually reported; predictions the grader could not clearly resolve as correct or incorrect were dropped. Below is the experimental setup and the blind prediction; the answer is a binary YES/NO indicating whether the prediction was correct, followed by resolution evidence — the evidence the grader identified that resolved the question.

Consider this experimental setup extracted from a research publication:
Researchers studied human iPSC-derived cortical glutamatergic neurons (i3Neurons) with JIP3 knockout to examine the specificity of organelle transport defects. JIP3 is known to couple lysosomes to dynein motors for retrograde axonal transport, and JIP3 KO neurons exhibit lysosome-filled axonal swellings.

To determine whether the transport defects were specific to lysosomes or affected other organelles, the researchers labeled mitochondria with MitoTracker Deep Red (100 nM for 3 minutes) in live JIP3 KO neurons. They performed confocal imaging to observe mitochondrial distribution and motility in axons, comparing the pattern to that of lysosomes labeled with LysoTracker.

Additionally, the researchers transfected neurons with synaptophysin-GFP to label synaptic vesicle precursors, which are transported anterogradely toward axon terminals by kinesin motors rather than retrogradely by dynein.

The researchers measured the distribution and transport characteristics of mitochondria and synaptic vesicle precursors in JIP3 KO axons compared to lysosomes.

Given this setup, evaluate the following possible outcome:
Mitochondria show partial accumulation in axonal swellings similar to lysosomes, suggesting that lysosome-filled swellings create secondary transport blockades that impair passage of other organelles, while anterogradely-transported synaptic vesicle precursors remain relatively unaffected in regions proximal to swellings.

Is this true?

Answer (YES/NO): NO